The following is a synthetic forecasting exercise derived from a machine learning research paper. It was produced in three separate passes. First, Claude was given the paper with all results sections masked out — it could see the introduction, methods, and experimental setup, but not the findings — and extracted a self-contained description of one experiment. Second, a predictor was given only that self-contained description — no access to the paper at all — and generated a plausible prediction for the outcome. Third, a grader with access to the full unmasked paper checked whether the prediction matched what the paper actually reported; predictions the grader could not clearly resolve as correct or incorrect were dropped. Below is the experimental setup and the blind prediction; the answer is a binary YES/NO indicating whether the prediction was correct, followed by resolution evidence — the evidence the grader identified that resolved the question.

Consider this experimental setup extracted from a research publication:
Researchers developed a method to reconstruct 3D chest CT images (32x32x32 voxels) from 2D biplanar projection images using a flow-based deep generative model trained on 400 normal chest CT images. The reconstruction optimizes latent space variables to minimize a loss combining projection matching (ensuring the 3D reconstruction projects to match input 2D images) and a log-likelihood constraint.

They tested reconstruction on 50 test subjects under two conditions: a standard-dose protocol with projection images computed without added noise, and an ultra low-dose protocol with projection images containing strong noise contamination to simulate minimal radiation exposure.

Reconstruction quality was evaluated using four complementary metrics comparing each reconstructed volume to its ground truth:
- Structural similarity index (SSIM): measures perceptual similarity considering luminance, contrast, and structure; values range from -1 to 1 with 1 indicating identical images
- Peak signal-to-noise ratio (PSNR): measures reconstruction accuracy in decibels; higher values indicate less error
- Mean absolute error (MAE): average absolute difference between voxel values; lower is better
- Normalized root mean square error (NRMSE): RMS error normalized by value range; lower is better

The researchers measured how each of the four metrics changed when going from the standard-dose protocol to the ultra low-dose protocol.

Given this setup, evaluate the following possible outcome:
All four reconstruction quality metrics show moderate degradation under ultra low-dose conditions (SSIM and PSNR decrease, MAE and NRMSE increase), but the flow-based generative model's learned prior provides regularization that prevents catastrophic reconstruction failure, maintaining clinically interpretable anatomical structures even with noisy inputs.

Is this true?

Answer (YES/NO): NO